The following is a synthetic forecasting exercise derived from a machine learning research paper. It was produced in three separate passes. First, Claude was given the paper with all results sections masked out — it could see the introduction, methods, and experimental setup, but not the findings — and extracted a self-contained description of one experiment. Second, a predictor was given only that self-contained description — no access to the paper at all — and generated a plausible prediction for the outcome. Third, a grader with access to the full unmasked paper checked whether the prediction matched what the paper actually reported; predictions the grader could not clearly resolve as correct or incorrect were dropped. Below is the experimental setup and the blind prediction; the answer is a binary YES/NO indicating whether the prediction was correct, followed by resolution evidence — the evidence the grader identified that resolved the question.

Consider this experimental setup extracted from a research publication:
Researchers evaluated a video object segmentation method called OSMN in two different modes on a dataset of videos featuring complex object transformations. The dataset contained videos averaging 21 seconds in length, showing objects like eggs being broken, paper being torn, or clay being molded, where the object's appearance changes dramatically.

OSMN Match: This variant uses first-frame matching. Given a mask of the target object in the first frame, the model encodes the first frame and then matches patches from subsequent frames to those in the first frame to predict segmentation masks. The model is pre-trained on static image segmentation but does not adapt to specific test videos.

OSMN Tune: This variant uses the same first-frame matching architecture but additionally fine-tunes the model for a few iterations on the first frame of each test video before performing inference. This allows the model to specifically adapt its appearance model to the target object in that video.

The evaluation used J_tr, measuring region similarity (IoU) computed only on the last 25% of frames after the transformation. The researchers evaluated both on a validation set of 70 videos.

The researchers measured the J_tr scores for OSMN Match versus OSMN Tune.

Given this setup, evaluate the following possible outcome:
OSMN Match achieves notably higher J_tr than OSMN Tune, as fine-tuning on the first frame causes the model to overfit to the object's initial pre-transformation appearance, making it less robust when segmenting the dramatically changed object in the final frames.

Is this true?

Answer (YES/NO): NO